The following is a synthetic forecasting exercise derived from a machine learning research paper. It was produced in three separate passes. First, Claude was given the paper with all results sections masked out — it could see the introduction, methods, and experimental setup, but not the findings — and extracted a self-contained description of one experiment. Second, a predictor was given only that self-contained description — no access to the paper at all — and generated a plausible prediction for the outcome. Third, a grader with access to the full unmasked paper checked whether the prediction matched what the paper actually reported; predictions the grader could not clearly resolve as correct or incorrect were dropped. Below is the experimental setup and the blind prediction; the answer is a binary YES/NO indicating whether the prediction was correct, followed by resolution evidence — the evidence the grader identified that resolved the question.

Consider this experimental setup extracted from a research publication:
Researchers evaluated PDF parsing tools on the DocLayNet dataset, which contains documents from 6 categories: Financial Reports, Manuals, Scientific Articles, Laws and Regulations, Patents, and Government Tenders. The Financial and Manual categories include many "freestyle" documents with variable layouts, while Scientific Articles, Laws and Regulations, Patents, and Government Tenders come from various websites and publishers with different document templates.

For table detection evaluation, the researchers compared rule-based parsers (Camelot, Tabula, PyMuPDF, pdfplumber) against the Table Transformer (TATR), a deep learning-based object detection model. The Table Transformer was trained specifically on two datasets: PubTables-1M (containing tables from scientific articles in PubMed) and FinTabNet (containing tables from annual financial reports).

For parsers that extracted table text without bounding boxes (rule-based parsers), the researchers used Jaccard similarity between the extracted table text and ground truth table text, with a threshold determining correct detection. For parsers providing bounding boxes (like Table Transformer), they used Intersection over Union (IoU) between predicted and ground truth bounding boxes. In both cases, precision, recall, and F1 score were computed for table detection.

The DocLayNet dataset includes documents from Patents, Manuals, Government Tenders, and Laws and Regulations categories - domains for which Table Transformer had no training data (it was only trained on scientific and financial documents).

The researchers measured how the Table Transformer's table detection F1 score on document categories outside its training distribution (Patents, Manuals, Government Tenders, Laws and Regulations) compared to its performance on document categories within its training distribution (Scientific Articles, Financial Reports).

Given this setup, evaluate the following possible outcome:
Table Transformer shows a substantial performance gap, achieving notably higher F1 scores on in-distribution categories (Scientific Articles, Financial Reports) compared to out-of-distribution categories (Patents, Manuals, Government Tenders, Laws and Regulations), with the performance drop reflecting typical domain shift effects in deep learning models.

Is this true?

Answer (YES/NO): YES